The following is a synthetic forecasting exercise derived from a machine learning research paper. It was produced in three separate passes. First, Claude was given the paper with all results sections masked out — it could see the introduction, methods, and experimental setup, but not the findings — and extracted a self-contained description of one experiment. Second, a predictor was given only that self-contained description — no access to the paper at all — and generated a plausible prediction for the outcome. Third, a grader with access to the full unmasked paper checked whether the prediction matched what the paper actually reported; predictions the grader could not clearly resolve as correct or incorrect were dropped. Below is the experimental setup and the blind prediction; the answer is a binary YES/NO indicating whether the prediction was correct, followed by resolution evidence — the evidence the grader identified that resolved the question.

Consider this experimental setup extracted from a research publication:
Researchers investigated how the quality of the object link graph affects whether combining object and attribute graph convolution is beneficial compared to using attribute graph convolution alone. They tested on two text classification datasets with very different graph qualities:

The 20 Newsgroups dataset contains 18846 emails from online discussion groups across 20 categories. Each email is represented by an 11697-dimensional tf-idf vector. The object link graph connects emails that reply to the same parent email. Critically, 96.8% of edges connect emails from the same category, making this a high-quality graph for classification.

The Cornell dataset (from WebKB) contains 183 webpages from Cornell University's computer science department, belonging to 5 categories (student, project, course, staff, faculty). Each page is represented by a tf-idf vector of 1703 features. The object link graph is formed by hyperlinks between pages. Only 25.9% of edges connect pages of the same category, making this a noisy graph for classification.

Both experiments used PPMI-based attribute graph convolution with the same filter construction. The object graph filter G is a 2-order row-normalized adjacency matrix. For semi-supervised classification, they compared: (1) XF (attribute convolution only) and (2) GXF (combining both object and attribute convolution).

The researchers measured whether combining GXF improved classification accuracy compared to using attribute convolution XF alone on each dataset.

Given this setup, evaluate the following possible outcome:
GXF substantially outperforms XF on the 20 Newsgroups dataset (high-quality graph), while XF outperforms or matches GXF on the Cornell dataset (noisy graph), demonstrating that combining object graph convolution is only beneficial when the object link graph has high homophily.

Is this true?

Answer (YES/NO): YES